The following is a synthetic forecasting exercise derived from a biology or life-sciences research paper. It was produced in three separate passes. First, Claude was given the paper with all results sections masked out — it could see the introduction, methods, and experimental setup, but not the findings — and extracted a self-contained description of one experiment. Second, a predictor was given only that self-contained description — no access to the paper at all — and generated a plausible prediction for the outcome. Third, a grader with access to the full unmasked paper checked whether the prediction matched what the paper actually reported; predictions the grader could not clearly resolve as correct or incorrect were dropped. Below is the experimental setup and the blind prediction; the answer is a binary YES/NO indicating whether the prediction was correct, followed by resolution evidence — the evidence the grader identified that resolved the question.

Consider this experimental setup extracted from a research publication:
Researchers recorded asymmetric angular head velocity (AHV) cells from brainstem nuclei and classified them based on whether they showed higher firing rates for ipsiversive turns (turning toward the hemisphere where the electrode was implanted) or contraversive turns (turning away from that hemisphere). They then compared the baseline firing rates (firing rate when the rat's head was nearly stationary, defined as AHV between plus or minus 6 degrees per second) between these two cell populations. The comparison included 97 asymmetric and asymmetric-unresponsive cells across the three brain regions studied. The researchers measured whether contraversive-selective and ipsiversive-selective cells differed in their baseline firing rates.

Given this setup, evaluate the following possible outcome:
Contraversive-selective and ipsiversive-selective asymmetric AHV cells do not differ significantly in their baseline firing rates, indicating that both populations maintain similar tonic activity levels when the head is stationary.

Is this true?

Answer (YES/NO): NO